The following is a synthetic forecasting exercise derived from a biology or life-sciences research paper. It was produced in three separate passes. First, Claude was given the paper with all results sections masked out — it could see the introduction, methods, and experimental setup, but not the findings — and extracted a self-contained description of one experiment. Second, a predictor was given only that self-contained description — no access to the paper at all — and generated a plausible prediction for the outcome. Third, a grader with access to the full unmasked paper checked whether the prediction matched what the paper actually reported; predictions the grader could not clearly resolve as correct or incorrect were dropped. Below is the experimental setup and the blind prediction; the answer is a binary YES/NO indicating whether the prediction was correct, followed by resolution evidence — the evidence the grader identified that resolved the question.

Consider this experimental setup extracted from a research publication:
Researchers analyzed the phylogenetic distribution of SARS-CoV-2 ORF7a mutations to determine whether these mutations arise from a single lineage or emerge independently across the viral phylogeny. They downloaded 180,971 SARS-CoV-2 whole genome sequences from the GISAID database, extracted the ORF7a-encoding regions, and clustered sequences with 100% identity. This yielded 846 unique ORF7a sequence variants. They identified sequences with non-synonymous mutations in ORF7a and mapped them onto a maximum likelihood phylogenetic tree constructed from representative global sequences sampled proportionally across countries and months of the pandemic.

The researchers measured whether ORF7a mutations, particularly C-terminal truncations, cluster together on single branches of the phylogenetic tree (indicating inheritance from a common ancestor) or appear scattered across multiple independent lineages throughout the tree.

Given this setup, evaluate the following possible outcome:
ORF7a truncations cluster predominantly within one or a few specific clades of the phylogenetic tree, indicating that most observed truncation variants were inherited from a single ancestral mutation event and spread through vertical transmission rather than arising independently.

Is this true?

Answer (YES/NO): NO